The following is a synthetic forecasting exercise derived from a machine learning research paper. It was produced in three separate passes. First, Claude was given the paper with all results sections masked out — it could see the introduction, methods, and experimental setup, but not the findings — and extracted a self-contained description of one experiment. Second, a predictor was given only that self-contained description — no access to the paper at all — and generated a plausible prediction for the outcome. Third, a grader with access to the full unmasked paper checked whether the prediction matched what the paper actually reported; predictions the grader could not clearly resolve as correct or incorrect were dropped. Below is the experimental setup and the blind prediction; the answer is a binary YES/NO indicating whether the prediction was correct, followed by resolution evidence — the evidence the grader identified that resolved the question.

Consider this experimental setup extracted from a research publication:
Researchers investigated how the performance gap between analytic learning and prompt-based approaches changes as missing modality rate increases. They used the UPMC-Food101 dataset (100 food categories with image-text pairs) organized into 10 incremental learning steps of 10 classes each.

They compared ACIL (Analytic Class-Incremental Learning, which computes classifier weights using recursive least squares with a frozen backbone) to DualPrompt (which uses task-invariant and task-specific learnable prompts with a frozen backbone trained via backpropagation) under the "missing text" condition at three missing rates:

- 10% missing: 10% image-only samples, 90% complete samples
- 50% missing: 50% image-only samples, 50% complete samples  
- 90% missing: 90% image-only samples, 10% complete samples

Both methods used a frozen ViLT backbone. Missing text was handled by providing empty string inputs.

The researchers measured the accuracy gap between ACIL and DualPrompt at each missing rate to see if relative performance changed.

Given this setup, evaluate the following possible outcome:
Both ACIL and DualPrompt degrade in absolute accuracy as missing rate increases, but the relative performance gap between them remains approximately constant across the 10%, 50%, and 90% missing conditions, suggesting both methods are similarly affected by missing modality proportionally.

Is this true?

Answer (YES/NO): NO